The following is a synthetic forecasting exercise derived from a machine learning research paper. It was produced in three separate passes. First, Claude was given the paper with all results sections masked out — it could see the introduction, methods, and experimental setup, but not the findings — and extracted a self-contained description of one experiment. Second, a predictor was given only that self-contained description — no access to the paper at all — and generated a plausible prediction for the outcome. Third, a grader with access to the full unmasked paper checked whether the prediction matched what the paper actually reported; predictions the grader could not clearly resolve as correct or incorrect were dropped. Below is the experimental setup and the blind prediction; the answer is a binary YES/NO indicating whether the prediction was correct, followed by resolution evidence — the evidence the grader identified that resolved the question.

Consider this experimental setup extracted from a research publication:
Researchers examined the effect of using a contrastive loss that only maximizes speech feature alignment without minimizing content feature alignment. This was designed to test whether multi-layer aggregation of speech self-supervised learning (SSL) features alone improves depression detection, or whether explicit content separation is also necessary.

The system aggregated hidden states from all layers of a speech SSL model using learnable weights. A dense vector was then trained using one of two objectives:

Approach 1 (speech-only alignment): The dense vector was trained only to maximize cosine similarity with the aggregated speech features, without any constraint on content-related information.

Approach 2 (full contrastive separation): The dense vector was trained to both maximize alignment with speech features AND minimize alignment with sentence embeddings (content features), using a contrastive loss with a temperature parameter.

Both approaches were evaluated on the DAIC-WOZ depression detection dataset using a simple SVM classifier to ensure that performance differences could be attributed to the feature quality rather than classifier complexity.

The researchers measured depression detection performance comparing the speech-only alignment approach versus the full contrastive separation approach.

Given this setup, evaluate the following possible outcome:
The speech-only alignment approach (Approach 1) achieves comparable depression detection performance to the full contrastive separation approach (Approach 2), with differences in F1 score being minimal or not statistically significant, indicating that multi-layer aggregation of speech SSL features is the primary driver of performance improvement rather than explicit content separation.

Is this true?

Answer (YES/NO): NO